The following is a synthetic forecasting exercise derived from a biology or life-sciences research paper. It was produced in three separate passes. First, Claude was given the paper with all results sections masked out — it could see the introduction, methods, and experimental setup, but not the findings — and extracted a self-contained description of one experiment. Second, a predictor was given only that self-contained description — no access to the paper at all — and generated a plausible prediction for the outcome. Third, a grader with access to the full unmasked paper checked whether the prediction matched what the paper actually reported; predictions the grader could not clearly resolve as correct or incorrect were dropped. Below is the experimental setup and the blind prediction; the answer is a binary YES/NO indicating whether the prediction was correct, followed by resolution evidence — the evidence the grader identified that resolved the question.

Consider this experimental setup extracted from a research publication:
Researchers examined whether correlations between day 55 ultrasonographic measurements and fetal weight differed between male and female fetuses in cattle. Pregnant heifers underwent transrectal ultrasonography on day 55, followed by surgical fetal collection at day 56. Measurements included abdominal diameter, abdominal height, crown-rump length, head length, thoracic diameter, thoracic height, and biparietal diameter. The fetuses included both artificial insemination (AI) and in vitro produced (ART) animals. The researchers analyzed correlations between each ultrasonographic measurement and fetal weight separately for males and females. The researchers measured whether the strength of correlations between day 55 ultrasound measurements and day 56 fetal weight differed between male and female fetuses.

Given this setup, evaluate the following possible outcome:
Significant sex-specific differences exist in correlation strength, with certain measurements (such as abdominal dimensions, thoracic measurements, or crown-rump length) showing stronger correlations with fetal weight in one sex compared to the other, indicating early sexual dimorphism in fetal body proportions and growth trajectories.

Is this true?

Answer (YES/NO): YES